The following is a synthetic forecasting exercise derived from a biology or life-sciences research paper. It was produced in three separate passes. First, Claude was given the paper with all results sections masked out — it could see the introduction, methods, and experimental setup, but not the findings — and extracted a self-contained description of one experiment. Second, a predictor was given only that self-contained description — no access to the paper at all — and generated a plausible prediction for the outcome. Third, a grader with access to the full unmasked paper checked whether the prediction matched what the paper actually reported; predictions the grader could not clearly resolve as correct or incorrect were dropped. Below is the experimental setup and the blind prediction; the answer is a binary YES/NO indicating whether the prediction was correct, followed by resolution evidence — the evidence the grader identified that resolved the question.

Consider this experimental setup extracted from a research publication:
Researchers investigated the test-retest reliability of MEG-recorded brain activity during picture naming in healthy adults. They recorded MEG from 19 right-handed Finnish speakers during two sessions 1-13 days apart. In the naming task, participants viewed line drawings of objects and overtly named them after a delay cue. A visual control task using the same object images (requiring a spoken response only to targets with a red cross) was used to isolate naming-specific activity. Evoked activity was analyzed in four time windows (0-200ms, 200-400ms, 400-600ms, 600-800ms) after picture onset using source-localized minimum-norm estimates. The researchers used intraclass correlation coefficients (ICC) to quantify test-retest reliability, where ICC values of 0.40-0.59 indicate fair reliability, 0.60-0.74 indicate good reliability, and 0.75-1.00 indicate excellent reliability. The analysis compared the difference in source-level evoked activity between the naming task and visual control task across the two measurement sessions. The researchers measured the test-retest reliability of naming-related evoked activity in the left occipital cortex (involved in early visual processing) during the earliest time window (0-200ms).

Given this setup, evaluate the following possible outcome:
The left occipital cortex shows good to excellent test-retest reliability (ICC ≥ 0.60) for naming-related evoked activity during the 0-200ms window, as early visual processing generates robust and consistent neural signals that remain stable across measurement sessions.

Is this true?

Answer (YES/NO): NO